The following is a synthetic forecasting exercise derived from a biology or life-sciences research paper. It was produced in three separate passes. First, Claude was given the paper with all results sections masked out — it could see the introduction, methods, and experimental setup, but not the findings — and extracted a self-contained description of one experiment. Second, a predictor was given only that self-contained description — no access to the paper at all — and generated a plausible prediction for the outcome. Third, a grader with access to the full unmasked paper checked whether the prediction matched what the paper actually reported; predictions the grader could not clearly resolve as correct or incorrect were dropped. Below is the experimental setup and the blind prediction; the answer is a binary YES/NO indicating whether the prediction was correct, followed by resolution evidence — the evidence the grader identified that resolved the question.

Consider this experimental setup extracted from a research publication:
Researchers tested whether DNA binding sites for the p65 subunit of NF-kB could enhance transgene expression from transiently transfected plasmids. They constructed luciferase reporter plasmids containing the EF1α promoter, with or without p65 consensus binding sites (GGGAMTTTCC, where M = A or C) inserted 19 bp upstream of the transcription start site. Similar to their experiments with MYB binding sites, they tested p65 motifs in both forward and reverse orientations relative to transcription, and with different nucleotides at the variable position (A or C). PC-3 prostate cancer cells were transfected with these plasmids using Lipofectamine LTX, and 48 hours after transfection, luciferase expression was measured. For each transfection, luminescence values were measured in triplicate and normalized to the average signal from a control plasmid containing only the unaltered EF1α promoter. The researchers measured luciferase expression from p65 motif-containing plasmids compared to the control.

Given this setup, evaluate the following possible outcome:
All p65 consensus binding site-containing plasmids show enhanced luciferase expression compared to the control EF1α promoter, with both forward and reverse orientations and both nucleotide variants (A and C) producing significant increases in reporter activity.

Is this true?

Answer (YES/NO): YES